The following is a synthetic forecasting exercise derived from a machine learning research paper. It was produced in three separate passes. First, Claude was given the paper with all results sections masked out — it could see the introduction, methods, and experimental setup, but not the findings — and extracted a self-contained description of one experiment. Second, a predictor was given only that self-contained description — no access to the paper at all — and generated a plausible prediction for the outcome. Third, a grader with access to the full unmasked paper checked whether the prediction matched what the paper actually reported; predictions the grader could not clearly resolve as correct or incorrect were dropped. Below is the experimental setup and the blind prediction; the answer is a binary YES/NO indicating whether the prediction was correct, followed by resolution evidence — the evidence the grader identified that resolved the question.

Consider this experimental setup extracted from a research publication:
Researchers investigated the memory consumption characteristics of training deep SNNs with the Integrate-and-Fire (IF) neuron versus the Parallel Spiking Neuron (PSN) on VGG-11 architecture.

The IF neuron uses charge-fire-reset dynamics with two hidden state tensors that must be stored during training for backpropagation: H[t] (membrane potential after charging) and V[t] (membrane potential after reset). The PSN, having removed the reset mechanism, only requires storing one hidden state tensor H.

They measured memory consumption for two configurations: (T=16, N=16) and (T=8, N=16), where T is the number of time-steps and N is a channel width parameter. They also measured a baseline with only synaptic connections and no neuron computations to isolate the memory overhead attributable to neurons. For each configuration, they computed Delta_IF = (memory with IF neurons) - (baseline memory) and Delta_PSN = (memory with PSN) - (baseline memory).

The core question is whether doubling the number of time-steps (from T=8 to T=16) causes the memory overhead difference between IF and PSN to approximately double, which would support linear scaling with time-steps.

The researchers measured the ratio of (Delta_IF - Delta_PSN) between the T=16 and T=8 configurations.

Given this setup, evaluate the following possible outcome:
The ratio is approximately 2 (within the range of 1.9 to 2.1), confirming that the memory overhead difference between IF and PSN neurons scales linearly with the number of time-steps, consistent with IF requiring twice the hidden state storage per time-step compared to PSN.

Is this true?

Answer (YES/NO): YES